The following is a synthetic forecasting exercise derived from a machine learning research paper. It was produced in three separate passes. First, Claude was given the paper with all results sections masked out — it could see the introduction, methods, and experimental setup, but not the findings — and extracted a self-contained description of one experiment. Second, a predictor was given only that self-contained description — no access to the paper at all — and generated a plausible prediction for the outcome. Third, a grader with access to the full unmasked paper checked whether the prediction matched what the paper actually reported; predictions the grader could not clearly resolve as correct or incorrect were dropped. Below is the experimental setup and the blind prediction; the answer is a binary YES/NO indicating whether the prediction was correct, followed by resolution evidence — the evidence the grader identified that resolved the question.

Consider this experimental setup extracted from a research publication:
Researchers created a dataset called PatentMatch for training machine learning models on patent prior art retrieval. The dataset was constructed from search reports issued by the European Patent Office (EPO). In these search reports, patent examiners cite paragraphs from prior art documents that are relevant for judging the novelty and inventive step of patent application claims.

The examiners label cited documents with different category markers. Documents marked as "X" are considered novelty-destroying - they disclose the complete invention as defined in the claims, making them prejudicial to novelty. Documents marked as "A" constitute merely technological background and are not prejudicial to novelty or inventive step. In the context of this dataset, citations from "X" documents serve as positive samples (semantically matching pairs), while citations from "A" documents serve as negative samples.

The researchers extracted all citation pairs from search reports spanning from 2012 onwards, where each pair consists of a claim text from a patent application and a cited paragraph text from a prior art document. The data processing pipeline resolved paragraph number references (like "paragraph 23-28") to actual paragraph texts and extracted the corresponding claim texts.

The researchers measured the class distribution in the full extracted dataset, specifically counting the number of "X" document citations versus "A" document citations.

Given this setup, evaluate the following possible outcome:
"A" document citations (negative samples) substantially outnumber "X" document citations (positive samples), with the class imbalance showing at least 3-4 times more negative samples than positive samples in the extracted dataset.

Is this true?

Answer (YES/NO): NO